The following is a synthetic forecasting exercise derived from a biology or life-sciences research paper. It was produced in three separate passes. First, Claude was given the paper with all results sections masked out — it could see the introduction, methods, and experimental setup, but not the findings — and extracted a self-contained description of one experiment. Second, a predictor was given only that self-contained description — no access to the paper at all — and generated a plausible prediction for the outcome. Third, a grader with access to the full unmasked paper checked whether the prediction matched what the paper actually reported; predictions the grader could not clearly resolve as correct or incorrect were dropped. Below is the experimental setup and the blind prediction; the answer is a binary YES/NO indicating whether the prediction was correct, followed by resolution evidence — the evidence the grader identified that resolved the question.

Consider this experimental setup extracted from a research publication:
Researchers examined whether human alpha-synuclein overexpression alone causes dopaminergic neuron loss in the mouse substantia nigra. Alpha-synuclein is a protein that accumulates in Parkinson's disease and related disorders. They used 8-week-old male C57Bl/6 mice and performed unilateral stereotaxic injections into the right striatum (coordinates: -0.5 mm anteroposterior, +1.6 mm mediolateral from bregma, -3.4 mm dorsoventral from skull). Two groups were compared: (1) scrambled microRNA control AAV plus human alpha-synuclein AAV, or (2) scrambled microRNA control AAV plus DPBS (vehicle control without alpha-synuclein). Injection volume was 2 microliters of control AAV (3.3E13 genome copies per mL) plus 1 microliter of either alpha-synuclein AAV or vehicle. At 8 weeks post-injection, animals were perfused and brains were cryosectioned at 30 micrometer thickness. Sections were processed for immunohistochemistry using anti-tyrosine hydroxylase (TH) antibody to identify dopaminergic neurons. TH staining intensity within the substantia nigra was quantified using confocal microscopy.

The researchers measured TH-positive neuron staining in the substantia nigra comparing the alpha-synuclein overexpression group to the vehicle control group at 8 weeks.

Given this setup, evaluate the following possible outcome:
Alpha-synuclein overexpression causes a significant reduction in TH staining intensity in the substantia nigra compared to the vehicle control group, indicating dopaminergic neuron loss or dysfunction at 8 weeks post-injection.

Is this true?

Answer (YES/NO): NO